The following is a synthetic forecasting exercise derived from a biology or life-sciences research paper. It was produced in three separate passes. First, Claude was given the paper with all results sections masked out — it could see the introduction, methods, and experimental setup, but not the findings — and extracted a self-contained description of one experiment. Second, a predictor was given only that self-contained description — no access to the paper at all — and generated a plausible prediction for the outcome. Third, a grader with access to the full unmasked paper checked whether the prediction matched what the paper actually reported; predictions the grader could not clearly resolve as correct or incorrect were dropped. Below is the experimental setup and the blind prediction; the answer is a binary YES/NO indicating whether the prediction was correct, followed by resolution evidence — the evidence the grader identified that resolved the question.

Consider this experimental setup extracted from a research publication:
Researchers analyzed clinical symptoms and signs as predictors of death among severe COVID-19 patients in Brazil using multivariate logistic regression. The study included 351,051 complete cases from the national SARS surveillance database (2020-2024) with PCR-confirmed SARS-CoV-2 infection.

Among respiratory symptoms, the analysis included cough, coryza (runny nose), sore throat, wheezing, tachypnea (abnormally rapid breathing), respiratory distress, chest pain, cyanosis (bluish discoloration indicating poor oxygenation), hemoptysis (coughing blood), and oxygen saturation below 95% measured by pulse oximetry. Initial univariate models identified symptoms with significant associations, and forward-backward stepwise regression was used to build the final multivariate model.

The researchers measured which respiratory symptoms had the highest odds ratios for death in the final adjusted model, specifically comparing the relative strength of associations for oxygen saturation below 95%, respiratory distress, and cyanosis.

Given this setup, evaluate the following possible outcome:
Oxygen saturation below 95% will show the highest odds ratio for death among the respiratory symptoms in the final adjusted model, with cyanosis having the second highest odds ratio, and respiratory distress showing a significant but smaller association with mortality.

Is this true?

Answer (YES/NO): NO